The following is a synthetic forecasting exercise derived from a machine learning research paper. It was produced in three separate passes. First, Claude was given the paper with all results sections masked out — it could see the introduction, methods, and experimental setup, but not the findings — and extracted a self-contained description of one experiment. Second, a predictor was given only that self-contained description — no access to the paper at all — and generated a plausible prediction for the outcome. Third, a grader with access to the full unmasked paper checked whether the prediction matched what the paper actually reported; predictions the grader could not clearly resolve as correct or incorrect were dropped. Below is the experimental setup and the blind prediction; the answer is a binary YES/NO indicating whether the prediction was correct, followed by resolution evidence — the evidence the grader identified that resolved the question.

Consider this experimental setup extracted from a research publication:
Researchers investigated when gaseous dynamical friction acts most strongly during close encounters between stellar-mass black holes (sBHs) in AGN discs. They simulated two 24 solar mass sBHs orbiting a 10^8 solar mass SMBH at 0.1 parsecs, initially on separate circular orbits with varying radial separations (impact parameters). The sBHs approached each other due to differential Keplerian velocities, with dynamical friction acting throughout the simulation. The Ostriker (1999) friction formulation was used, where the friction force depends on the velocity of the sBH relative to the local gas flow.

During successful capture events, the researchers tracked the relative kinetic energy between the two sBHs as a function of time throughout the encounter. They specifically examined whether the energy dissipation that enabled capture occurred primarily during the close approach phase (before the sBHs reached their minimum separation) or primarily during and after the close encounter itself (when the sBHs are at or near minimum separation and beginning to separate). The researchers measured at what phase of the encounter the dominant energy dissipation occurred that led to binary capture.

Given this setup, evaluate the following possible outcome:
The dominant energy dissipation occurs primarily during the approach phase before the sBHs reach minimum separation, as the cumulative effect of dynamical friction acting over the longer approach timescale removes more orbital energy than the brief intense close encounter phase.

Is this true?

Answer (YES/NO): YES